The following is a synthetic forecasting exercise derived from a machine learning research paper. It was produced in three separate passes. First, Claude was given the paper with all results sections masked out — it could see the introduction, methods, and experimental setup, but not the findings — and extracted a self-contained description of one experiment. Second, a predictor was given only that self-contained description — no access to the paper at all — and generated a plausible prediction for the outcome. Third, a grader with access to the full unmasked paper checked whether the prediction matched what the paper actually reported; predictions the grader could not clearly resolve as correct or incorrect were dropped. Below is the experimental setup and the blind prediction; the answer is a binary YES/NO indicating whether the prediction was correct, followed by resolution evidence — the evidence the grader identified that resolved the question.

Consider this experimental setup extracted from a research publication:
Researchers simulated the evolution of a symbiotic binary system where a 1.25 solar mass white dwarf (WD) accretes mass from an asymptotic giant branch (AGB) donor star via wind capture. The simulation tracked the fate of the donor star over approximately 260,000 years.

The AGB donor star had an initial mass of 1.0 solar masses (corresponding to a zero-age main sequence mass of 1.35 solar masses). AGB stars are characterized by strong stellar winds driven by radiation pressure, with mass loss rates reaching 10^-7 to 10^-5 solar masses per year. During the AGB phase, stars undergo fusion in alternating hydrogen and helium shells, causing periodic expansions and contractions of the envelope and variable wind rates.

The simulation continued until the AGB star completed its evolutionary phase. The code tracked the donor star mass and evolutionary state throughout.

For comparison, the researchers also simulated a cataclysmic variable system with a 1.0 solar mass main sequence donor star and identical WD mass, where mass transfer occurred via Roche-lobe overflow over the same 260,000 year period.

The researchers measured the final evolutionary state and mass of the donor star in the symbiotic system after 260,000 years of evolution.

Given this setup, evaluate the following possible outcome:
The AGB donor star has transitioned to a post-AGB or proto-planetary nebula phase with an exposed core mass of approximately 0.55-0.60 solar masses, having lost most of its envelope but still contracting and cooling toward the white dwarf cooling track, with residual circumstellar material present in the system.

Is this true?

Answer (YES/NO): NO